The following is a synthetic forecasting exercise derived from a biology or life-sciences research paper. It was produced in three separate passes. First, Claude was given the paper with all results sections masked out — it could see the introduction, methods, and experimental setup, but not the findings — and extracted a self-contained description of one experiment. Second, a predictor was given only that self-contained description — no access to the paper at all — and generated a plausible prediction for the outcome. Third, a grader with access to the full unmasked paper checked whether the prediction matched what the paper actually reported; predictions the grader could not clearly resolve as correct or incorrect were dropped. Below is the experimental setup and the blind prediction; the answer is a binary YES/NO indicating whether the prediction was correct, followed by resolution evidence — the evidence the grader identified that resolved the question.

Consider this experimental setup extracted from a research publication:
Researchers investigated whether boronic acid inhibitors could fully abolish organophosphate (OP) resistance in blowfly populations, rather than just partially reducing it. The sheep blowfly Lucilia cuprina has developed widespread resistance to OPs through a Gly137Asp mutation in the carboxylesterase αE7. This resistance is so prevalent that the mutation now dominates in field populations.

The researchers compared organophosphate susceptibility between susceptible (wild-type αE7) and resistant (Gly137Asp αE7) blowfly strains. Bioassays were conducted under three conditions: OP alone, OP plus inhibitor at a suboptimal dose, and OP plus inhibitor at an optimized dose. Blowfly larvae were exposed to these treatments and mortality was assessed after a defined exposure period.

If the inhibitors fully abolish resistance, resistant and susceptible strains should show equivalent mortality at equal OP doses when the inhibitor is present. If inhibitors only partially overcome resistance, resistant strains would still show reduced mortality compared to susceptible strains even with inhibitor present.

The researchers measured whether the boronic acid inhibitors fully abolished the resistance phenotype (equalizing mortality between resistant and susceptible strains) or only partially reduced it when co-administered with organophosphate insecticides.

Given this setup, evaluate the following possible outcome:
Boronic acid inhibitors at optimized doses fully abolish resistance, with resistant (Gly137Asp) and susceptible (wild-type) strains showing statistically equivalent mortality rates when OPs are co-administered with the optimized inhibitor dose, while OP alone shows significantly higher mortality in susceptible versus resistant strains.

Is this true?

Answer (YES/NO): NO